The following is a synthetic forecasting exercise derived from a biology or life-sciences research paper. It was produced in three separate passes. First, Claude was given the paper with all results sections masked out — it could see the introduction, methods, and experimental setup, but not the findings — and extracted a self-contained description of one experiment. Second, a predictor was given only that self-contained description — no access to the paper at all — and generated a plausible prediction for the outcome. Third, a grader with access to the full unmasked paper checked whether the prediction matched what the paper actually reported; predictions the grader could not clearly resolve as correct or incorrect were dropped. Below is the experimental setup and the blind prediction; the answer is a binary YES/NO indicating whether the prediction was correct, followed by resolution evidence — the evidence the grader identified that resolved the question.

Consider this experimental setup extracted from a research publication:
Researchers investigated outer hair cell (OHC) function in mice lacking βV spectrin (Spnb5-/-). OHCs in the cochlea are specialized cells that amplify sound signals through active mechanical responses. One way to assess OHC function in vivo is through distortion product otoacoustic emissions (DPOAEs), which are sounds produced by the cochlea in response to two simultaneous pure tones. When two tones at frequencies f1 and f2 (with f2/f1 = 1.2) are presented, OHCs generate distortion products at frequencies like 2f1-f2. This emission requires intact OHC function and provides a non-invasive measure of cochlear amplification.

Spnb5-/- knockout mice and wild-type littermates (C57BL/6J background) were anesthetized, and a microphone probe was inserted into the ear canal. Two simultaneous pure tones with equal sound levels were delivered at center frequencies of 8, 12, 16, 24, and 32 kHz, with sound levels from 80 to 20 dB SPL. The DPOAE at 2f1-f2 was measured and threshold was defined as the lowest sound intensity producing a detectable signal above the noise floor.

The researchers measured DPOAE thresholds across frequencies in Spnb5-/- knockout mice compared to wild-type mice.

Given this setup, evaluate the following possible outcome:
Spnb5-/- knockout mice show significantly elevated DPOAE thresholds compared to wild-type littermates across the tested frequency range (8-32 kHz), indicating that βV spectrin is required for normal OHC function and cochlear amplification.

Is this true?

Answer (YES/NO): NO